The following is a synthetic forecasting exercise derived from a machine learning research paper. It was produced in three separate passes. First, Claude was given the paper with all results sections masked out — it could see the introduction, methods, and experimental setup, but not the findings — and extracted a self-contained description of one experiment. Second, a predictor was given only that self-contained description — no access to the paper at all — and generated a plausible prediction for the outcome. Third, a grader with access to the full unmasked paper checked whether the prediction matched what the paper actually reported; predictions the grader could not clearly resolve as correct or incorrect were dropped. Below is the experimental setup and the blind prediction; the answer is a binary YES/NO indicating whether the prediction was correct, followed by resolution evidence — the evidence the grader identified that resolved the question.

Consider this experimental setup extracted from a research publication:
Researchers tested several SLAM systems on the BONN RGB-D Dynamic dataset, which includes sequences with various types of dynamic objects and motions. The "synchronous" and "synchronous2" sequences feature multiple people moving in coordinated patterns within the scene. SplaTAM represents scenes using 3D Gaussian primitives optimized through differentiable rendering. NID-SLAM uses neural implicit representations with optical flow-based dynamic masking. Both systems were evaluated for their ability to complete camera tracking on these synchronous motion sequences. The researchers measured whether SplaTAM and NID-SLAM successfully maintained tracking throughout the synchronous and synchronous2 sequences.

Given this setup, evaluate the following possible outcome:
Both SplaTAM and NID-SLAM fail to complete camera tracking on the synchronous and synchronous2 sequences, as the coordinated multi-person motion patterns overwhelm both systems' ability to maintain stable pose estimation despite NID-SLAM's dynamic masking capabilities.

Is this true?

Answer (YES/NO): YES